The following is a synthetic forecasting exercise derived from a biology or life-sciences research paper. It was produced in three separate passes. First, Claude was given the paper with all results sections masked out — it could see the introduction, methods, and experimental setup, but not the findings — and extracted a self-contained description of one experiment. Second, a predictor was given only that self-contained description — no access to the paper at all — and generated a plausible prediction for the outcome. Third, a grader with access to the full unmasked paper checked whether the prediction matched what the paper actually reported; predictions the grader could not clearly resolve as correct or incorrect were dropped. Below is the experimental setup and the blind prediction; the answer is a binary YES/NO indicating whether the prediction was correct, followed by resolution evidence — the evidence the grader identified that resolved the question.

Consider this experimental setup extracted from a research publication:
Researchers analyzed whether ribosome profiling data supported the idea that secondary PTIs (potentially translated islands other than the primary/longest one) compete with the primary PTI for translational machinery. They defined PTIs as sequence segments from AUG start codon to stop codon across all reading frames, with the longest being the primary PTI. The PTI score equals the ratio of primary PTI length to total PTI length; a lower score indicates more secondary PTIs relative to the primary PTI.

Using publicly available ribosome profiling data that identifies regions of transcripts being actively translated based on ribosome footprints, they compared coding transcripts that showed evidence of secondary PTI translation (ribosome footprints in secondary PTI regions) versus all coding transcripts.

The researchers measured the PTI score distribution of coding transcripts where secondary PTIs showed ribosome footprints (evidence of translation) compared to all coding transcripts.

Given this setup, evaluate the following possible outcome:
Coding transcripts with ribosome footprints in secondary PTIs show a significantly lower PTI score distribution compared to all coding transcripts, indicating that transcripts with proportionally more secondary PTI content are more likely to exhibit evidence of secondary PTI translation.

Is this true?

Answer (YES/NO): YES